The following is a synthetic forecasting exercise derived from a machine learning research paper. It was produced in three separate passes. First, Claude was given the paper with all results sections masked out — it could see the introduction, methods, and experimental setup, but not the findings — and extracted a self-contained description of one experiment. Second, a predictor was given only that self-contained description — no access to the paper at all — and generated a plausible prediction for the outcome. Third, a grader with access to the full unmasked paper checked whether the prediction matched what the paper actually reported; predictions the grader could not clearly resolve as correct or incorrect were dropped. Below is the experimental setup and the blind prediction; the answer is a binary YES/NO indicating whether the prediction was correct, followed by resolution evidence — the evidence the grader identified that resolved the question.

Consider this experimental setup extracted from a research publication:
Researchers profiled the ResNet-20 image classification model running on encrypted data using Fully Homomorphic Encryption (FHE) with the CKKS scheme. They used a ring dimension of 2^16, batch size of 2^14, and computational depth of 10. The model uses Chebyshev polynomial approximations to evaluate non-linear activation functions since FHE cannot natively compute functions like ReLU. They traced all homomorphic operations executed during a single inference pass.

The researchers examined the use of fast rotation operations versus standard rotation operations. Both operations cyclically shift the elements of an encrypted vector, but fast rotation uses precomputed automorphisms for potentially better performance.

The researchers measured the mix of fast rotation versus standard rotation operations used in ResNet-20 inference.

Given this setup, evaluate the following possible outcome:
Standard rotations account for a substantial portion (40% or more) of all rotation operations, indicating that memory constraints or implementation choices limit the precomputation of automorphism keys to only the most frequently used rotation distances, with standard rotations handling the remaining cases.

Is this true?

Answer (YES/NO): YES